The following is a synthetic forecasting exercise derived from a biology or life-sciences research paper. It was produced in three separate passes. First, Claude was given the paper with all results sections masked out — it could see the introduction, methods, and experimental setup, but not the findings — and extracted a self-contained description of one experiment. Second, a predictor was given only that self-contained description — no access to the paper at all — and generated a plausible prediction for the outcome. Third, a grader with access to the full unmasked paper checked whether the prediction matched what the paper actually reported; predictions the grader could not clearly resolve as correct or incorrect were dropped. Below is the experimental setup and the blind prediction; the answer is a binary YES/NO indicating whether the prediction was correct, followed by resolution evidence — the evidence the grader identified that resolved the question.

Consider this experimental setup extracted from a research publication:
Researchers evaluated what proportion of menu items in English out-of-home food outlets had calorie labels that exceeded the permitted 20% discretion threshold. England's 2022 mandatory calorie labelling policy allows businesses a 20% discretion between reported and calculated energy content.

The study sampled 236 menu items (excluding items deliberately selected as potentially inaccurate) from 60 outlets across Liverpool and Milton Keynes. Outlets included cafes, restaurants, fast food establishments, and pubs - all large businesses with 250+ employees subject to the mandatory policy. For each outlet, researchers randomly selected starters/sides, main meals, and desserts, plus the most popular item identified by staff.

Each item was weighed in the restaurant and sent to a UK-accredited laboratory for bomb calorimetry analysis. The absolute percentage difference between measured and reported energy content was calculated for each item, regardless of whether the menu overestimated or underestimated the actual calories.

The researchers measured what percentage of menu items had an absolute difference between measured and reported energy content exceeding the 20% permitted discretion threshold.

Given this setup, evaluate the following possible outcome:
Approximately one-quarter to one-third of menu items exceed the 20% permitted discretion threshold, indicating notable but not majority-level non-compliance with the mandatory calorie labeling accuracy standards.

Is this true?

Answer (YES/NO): NO